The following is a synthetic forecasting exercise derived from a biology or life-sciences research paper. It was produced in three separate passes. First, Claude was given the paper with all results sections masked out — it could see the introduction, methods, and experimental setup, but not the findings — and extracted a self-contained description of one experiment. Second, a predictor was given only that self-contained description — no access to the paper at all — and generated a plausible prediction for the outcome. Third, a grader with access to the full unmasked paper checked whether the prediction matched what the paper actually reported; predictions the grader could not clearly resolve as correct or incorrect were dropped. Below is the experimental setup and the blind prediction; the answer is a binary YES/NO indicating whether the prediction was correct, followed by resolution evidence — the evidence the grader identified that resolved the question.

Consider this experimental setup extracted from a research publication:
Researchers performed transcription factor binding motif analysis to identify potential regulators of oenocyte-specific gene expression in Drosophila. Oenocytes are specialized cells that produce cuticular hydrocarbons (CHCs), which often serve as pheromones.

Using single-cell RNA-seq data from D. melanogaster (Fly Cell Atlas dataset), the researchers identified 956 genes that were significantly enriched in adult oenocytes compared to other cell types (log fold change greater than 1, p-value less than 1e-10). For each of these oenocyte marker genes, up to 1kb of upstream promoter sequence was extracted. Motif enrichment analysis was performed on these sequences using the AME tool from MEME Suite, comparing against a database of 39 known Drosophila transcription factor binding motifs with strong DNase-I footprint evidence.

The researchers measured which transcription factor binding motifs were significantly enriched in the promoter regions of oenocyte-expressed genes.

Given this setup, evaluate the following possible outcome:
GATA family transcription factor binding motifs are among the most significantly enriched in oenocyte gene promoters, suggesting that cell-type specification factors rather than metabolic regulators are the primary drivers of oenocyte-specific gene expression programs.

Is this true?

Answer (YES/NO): NO